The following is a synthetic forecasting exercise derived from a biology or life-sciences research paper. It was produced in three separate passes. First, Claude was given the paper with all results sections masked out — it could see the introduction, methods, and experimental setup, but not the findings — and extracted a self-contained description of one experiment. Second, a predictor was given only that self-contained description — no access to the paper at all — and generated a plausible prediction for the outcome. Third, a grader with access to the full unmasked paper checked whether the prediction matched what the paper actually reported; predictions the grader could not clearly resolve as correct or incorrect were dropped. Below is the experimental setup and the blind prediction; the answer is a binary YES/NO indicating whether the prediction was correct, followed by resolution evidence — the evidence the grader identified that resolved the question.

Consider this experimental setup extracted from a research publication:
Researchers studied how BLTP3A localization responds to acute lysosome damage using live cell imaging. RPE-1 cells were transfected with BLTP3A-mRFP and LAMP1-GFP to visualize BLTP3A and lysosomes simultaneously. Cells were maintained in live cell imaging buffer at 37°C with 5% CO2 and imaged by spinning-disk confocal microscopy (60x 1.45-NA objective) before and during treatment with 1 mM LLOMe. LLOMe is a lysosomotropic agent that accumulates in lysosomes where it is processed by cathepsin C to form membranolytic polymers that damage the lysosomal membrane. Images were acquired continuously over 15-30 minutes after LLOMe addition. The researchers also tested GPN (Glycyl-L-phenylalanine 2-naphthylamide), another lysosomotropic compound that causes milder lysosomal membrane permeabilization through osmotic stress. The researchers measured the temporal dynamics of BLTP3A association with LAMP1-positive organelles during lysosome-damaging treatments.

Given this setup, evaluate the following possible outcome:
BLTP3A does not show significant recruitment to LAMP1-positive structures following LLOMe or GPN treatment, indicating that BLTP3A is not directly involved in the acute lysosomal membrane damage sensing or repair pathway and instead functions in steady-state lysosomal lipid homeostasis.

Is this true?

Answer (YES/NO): NO